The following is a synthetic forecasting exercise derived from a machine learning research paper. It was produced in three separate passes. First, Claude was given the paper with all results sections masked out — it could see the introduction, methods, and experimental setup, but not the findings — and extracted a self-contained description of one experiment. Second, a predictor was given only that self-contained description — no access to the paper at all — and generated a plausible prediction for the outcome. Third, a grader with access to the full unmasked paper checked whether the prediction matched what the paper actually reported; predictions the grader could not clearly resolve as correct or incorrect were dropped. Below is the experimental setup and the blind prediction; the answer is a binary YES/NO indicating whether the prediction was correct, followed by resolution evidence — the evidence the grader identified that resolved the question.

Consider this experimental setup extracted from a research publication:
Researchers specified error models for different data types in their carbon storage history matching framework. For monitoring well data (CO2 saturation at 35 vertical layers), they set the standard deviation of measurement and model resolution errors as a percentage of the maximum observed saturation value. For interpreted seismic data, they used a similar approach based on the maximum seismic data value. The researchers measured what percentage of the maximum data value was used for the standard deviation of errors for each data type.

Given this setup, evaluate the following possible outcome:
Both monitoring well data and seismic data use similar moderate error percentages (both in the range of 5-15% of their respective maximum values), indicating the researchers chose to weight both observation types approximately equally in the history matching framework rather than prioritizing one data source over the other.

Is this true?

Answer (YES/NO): NO